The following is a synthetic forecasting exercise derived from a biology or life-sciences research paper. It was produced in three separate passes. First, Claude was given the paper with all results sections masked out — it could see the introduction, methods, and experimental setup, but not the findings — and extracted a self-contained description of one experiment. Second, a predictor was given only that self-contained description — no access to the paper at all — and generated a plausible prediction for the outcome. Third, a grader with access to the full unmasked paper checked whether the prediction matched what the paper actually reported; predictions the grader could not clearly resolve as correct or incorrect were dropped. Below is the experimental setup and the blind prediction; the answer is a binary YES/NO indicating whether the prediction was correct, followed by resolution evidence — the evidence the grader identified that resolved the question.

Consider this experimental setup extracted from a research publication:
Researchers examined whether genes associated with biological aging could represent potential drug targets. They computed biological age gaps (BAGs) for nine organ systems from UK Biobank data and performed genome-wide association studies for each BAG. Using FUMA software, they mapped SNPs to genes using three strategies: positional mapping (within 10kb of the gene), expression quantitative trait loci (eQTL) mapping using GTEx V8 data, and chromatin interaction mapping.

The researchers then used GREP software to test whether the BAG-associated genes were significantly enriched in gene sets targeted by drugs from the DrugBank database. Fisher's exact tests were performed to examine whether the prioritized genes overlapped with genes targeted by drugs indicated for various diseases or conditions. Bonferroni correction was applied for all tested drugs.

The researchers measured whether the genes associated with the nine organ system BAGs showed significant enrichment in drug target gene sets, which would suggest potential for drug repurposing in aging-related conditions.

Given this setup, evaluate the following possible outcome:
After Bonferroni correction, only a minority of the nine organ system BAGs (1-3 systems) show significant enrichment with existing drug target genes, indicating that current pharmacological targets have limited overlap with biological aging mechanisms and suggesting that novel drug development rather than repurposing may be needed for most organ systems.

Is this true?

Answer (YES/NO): NO